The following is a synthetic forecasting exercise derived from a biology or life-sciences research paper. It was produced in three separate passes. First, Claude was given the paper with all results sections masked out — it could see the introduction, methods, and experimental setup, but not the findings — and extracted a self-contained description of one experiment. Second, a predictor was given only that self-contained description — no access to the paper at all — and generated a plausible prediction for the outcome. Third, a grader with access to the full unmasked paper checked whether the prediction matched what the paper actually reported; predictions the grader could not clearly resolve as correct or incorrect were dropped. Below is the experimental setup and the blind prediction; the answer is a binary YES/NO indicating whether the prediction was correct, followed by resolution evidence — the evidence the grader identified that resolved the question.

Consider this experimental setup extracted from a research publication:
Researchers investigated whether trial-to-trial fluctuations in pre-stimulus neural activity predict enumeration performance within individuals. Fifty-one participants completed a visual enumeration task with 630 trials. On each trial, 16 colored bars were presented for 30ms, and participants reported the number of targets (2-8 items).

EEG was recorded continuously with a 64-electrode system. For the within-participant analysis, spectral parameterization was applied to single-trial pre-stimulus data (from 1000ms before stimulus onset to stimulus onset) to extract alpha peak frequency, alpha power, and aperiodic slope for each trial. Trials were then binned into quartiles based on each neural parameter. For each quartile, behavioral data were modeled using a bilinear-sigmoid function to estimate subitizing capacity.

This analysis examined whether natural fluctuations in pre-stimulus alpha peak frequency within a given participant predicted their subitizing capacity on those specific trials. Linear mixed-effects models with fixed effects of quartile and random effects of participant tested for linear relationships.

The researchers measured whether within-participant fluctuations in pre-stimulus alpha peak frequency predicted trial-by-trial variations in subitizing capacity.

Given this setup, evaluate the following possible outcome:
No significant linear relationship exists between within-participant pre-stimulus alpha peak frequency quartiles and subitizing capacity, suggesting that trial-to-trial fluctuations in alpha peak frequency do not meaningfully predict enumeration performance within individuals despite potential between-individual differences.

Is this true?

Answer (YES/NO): YES